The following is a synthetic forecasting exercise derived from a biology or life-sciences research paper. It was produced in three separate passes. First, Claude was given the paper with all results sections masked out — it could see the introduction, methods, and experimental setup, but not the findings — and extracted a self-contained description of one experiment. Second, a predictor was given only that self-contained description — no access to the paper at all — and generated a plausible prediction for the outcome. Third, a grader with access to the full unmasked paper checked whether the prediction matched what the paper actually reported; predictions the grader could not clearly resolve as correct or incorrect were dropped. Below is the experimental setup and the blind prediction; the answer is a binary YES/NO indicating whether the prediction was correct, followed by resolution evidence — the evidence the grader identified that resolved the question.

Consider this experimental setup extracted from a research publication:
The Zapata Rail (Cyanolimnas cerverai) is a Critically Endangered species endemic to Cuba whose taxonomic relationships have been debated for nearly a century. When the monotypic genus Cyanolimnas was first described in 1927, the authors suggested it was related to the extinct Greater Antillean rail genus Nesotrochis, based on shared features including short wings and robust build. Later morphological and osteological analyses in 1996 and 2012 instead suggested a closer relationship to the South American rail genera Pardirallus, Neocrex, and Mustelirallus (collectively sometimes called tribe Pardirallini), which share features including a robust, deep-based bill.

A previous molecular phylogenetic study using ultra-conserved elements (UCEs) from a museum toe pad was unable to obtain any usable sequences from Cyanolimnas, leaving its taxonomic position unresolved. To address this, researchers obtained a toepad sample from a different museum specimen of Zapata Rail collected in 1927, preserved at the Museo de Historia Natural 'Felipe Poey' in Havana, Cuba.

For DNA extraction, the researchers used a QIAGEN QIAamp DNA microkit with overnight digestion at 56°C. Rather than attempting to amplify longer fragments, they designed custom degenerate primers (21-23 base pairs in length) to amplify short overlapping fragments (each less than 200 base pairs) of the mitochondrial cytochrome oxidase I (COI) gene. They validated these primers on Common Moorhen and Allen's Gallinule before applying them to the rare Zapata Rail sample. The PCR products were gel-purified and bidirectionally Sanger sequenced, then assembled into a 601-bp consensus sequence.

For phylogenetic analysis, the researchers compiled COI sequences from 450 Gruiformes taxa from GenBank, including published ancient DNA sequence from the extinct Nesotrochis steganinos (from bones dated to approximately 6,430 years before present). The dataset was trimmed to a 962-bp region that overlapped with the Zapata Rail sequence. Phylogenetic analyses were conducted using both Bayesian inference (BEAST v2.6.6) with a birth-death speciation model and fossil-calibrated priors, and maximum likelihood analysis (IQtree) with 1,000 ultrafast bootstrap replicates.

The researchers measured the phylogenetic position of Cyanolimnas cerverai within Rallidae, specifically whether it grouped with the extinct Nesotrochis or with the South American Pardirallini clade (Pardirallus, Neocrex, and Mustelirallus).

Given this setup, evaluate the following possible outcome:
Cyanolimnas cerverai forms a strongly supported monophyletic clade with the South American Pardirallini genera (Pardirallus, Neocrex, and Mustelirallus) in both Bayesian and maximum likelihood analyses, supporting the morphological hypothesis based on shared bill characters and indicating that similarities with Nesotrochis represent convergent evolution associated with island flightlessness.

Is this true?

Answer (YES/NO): YES